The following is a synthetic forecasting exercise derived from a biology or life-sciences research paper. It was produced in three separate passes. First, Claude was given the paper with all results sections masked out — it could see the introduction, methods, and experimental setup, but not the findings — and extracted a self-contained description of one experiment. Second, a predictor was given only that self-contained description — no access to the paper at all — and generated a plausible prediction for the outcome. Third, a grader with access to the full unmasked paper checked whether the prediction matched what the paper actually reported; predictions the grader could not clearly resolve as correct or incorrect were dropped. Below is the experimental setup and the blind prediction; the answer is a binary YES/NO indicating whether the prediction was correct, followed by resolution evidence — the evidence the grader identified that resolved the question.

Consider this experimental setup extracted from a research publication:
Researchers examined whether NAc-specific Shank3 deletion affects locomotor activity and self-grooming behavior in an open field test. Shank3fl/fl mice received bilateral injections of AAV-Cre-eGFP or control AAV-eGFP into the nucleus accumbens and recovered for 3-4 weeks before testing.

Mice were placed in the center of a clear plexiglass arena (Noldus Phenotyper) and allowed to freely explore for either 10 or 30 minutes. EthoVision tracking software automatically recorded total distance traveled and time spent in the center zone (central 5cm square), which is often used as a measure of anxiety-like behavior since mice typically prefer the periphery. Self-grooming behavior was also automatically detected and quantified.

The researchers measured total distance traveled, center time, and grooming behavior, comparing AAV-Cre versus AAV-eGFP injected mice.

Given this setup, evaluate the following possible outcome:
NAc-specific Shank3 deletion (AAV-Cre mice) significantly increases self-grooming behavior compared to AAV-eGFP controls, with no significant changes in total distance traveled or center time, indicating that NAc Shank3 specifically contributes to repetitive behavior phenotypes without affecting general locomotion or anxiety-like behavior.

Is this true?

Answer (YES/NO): NO